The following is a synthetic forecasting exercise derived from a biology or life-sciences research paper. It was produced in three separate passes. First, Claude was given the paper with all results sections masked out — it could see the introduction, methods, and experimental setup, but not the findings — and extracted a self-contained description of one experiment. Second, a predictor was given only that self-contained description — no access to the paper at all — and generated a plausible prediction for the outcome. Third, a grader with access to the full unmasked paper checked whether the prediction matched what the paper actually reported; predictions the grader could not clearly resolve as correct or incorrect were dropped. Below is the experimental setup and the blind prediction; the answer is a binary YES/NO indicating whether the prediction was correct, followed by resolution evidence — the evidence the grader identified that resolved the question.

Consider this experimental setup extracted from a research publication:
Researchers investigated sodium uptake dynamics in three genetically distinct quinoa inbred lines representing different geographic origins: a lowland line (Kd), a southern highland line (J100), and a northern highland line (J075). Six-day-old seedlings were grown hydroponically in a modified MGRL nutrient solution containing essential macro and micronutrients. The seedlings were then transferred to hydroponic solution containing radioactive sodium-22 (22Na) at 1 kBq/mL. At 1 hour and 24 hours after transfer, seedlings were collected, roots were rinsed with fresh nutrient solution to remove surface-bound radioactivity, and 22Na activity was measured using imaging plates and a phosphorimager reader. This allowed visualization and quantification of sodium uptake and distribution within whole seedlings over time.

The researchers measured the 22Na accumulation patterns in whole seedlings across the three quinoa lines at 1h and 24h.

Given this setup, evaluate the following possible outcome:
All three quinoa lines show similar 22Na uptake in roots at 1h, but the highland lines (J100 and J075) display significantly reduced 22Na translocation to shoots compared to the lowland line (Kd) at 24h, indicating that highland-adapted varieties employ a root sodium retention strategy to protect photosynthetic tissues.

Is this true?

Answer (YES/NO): NO